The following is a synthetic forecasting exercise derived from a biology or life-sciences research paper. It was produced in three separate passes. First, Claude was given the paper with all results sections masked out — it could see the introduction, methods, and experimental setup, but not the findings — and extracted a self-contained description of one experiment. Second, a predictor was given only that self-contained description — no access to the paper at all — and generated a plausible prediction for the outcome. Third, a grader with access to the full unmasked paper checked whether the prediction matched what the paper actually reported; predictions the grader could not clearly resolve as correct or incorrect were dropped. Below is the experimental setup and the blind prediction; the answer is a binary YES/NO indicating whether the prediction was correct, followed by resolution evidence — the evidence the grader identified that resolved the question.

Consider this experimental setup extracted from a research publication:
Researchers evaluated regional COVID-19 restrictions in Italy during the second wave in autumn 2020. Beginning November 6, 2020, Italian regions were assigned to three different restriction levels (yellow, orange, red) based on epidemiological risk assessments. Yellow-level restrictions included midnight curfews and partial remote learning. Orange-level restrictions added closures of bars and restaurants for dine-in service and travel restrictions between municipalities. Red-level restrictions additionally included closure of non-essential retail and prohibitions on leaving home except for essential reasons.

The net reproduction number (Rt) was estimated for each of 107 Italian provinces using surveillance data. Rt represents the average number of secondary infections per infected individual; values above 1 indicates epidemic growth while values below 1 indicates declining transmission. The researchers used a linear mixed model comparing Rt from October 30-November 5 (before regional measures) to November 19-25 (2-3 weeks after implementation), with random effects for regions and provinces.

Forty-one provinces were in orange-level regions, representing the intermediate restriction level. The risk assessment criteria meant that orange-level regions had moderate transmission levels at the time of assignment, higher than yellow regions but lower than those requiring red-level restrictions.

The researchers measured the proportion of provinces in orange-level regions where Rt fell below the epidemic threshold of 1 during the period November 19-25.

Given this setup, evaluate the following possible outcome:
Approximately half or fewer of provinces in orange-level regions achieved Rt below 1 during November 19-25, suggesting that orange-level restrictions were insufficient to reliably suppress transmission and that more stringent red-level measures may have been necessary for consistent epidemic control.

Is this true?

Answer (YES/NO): NO